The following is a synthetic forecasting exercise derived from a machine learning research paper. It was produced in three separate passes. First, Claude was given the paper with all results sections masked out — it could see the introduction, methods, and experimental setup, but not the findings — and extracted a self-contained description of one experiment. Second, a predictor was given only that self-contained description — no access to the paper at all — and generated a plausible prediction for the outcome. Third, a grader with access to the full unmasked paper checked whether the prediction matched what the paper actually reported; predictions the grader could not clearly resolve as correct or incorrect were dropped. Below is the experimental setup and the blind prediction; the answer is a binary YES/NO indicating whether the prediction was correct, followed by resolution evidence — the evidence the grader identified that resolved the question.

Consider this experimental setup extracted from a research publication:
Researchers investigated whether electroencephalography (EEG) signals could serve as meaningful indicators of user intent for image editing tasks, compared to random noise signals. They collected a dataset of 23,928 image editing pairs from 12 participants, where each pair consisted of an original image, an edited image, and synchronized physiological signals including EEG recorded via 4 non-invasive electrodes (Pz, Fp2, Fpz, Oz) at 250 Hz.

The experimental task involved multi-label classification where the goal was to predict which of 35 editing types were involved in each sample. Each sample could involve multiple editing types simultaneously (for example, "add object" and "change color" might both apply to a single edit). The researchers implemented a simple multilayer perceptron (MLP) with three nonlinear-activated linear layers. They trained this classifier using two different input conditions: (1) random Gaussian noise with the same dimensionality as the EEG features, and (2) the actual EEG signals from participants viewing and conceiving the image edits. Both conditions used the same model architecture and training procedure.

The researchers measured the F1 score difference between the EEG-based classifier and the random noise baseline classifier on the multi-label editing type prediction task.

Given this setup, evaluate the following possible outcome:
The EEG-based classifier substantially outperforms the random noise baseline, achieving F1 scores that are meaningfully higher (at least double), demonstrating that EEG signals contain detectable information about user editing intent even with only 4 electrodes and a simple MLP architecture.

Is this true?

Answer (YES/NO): NO